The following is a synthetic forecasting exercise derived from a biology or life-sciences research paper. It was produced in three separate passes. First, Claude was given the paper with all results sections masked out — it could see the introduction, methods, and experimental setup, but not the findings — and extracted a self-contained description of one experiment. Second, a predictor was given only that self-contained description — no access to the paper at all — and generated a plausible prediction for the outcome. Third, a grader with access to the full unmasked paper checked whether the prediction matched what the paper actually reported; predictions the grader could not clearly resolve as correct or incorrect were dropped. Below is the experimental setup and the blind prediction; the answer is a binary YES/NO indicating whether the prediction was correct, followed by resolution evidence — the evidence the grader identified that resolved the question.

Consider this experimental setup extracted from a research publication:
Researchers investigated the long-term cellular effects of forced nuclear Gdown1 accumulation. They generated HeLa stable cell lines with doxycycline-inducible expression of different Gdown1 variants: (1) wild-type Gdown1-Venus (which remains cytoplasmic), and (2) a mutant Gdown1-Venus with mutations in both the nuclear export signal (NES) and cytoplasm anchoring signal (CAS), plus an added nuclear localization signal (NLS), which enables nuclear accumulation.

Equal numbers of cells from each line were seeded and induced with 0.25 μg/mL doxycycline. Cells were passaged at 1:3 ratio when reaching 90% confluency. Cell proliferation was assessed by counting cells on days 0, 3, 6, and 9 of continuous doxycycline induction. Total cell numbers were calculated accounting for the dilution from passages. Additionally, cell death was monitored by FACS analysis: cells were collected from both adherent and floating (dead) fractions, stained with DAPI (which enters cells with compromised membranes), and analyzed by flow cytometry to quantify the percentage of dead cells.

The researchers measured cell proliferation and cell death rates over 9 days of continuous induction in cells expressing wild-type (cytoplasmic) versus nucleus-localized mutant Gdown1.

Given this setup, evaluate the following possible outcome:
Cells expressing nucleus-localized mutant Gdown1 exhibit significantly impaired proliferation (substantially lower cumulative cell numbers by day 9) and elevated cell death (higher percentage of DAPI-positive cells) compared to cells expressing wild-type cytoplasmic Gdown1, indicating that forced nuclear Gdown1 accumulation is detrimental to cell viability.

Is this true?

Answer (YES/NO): YES